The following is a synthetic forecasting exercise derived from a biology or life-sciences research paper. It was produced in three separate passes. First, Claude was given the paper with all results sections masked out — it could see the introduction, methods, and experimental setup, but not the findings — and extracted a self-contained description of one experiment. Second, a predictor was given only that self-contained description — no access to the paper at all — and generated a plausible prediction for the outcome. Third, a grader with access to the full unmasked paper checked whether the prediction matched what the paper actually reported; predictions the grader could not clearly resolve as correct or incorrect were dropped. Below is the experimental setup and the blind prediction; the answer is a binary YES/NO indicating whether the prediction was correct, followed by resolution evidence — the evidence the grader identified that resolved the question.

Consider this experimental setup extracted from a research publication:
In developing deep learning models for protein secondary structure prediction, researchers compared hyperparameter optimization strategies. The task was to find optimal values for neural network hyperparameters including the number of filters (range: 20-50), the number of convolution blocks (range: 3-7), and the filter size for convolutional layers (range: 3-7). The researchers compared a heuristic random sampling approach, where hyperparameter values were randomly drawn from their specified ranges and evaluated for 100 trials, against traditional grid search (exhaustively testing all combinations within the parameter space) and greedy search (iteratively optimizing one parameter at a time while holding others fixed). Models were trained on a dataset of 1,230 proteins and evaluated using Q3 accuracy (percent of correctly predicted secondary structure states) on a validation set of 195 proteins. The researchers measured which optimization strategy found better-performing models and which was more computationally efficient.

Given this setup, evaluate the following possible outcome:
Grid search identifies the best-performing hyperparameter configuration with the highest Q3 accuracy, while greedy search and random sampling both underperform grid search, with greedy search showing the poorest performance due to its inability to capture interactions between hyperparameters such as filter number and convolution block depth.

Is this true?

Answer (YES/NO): NO